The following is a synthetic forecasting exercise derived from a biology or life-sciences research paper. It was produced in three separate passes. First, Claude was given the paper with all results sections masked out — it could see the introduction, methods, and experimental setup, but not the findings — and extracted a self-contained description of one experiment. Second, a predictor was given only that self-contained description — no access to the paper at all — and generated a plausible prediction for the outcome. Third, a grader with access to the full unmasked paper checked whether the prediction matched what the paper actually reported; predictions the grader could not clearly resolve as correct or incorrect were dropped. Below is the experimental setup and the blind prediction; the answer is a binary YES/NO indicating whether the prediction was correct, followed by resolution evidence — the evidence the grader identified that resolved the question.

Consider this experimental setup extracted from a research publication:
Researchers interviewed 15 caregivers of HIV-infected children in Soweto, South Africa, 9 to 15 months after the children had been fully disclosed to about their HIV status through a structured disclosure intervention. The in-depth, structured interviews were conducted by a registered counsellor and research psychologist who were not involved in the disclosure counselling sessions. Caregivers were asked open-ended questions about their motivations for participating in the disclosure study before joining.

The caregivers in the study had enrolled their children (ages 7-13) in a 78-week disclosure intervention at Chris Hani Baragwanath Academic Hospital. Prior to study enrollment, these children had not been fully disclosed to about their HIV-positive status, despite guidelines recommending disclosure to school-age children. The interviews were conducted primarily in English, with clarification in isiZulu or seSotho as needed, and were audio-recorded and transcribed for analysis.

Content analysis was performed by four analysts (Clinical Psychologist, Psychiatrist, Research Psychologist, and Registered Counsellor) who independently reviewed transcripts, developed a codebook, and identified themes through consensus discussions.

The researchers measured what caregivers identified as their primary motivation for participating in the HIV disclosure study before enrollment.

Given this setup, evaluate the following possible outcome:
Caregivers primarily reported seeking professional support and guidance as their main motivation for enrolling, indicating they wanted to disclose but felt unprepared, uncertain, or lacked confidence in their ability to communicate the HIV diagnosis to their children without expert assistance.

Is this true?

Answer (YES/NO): NO